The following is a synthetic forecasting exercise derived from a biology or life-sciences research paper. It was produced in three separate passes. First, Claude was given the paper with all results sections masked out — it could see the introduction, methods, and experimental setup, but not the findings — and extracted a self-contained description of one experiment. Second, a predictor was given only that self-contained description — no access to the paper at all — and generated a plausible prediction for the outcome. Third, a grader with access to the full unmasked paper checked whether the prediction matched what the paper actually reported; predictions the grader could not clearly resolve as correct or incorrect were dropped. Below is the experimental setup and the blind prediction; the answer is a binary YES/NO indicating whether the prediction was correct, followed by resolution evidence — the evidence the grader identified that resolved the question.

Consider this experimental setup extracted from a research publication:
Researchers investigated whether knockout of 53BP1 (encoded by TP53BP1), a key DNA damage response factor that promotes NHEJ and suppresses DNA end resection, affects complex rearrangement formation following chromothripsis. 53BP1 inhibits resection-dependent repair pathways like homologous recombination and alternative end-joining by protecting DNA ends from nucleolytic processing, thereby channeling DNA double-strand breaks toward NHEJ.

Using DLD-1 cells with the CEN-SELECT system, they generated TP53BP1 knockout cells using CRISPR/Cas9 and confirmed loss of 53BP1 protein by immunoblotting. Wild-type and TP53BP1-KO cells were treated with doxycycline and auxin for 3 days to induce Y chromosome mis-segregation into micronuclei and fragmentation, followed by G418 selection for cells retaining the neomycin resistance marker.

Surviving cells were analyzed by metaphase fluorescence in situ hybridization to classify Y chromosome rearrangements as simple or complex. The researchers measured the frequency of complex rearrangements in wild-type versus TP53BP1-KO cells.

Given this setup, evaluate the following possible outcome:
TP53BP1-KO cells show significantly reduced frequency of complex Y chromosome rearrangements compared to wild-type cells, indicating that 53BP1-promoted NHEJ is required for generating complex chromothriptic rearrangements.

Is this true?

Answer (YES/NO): NO